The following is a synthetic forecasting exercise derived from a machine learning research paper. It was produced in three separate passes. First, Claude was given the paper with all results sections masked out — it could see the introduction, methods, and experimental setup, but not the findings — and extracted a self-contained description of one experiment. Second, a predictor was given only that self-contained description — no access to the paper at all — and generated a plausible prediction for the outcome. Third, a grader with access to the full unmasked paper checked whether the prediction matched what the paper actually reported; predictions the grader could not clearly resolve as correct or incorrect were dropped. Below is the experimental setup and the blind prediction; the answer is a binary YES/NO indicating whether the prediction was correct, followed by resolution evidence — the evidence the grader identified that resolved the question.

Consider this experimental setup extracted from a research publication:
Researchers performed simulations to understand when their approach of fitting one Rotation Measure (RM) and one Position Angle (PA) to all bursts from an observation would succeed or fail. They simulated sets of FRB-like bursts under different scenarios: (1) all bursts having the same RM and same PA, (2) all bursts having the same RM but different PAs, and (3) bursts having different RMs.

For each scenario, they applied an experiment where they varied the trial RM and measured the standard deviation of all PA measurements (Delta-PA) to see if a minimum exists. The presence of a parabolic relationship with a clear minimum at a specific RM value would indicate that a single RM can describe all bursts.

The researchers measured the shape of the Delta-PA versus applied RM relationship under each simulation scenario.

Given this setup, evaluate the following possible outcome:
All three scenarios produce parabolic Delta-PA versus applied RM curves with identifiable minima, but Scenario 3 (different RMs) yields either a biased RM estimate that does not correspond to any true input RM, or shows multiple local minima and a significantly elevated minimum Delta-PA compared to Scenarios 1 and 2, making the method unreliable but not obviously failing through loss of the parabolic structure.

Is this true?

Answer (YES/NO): NO